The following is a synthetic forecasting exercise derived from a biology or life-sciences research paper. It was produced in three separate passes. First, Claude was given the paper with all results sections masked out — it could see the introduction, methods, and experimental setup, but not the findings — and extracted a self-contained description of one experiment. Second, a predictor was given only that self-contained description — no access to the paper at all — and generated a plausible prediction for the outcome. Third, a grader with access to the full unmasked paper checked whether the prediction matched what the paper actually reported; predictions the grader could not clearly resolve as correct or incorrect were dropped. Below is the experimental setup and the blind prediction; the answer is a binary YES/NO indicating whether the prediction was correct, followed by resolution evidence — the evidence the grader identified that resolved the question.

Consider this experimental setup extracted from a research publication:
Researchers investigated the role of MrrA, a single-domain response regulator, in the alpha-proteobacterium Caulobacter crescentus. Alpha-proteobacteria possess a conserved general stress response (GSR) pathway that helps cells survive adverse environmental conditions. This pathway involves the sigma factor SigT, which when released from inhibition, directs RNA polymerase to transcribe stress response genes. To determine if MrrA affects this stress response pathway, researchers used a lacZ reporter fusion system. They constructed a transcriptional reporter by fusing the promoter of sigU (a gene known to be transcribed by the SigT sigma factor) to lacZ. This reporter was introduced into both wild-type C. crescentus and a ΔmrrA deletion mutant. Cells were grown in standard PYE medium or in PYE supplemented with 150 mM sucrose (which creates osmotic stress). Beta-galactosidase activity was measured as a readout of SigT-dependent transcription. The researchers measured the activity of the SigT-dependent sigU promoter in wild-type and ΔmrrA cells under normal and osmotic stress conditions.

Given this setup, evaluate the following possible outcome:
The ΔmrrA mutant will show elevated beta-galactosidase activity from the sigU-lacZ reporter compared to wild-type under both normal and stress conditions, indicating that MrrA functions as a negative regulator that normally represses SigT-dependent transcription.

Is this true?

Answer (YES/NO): NO